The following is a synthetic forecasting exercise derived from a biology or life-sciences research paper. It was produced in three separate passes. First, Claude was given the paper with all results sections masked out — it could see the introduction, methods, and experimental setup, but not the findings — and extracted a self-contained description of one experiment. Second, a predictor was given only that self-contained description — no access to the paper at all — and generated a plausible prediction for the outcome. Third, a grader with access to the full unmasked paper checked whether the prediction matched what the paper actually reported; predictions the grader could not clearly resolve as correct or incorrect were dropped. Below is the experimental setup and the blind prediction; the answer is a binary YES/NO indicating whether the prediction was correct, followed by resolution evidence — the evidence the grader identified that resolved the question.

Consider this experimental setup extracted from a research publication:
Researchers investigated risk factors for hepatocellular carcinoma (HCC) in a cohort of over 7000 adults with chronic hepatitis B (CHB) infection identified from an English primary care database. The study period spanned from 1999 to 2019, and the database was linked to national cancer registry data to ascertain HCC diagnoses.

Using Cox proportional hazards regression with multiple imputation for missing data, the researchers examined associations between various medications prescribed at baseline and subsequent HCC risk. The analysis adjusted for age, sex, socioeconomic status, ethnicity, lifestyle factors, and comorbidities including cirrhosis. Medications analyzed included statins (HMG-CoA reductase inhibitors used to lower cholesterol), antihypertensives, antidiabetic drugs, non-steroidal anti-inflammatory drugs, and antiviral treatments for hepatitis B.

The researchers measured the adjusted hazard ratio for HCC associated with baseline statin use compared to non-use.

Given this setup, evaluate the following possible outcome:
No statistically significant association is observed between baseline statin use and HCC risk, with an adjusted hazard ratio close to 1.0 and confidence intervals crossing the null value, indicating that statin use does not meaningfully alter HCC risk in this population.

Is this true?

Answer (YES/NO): NO